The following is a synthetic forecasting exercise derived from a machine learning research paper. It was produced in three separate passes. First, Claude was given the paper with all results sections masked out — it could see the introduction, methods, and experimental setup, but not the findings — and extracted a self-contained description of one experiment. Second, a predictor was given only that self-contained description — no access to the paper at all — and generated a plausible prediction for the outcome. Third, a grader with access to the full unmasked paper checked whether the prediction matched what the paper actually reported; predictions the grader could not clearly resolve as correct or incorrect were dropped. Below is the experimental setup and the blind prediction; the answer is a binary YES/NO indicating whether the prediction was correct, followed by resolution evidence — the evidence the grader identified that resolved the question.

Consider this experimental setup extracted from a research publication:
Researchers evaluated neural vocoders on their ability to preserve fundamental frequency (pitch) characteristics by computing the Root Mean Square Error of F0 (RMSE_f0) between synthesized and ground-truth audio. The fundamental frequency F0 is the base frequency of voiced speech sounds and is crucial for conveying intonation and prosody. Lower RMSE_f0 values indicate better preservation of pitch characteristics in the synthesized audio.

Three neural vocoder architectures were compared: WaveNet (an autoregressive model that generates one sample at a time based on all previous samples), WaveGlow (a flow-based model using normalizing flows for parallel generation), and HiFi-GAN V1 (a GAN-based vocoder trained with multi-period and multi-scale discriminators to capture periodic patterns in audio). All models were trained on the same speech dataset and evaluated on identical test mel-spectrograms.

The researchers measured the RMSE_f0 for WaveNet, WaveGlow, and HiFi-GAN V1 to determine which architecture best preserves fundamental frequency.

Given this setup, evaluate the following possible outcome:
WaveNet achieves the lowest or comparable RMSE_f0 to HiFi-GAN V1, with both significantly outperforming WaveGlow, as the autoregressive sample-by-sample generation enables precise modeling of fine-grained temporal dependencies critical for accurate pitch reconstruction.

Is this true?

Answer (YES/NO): NO